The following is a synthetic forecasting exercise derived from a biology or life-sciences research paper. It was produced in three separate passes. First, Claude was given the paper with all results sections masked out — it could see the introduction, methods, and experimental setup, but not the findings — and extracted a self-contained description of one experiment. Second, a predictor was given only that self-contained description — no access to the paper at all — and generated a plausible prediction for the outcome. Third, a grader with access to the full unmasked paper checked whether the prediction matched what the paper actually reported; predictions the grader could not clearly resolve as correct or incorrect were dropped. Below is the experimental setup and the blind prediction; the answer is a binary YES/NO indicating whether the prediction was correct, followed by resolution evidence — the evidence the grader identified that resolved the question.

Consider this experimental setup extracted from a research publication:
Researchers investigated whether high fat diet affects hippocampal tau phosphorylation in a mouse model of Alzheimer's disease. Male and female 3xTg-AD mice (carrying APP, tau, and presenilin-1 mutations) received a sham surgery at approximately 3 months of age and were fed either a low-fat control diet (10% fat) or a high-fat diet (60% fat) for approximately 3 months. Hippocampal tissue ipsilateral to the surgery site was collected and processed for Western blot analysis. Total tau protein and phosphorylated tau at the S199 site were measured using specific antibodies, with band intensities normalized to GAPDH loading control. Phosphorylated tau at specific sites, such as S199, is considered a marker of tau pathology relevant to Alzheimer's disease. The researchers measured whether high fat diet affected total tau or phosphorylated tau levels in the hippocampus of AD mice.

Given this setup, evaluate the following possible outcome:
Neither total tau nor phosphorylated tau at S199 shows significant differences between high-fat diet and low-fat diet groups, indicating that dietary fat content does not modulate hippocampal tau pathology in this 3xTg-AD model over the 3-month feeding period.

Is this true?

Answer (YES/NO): YES